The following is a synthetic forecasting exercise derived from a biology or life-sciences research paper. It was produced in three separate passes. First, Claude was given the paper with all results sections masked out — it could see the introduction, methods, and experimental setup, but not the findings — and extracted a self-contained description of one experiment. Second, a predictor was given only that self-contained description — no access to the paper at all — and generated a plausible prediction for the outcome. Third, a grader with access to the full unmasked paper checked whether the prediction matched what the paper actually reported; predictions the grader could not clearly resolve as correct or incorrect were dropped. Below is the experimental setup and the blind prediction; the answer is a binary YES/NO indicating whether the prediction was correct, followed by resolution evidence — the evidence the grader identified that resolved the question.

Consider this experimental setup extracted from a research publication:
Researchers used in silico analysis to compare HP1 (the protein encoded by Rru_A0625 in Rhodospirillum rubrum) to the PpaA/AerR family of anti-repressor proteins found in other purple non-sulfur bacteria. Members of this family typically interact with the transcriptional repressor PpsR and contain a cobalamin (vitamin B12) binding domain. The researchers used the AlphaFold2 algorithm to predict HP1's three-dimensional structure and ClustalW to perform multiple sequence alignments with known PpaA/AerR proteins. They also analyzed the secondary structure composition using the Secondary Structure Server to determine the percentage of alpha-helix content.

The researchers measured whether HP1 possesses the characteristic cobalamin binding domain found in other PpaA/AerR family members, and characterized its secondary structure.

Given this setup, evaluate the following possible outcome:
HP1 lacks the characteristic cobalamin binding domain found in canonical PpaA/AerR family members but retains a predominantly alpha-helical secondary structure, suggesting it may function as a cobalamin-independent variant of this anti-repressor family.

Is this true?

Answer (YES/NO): NO